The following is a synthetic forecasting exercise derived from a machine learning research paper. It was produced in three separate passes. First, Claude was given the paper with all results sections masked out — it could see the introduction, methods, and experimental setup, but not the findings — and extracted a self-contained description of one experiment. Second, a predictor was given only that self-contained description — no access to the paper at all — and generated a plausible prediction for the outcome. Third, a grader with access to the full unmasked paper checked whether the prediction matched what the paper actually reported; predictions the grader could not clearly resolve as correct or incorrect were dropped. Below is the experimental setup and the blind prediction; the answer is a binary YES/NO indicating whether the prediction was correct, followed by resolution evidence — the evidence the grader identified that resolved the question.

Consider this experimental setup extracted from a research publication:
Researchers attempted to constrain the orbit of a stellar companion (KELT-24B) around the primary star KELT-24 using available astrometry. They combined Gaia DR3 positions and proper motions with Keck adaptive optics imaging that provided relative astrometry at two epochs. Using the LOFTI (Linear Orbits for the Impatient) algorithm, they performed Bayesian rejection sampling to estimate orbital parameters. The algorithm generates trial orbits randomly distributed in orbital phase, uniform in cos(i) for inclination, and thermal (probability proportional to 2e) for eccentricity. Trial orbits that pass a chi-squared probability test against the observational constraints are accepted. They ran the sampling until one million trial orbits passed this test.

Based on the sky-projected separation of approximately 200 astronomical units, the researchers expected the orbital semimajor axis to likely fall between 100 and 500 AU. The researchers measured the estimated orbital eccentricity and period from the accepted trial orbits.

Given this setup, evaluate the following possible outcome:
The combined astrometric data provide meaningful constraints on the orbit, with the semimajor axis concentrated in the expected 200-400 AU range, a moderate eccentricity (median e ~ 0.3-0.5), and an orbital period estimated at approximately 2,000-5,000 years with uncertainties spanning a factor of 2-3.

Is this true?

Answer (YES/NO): NO